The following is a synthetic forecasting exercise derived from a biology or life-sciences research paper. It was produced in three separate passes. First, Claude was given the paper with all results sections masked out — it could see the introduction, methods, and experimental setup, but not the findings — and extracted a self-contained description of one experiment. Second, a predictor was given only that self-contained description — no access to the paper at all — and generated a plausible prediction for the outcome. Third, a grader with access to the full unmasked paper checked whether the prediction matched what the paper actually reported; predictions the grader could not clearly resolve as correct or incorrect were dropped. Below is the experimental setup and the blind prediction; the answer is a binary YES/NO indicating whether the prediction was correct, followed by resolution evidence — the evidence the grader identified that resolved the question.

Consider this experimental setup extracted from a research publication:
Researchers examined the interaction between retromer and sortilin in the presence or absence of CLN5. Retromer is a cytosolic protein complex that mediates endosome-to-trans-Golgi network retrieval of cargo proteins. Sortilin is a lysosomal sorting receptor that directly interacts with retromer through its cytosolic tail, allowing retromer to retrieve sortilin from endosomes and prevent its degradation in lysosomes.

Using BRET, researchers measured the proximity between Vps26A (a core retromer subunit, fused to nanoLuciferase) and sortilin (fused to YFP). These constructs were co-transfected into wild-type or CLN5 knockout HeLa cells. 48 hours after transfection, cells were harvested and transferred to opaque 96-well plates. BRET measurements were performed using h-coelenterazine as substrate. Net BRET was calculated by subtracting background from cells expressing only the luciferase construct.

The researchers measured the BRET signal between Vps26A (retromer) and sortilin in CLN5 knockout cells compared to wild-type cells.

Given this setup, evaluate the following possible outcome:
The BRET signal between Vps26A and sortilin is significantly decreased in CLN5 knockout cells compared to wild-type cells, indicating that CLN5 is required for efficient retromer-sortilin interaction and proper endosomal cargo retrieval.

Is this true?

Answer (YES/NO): YES